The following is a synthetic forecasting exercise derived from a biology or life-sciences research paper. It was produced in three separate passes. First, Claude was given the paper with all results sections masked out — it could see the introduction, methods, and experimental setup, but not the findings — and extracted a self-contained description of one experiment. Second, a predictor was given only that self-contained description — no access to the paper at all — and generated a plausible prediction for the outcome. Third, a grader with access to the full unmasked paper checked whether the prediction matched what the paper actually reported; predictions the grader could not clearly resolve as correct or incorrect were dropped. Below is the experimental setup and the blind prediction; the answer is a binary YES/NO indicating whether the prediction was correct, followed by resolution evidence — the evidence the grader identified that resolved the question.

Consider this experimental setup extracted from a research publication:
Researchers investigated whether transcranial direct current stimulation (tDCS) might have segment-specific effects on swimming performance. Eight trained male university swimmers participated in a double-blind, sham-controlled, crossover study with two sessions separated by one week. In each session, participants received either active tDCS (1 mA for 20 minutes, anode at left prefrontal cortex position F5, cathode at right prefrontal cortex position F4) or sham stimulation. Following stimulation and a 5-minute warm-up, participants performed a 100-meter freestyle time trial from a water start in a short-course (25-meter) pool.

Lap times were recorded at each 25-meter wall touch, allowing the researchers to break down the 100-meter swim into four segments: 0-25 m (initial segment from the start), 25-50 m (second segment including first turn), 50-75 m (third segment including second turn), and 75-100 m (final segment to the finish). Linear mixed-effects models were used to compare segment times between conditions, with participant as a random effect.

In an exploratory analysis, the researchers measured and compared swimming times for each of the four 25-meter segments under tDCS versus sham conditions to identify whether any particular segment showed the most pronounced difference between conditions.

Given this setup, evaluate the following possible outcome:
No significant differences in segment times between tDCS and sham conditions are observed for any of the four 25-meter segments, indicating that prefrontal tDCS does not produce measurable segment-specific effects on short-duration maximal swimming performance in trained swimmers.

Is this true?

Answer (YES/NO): NO